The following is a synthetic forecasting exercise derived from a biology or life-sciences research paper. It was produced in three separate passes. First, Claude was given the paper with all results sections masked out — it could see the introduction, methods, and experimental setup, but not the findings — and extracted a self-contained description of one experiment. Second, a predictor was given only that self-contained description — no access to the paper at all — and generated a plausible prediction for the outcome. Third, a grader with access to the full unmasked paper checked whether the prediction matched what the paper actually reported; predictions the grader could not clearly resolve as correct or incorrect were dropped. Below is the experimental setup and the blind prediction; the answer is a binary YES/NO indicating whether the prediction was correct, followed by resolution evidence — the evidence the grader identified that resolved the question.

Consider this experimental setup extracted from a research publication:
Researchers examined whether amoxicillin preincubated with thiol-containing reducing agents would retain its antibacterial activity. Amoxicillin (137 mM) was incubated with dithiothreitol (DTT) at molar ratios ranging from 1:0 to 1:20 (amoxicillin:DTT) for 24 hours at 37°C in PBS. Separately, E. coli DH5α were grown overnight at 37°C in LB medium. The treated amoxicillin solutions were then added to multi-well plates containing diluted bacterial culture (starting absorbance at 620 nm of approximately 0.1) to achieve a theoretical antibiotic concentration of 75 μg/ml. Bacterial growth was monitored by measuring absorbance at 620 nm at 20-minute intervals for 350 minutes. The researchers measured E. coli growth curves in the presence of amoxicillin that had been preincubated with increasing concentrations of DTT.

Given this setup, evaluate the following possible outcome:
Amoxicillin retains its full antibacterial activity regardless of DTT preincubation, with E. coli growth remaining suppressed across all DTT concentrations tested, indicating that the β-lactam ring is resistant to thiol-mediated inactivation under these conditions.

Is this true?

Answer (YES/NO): NO